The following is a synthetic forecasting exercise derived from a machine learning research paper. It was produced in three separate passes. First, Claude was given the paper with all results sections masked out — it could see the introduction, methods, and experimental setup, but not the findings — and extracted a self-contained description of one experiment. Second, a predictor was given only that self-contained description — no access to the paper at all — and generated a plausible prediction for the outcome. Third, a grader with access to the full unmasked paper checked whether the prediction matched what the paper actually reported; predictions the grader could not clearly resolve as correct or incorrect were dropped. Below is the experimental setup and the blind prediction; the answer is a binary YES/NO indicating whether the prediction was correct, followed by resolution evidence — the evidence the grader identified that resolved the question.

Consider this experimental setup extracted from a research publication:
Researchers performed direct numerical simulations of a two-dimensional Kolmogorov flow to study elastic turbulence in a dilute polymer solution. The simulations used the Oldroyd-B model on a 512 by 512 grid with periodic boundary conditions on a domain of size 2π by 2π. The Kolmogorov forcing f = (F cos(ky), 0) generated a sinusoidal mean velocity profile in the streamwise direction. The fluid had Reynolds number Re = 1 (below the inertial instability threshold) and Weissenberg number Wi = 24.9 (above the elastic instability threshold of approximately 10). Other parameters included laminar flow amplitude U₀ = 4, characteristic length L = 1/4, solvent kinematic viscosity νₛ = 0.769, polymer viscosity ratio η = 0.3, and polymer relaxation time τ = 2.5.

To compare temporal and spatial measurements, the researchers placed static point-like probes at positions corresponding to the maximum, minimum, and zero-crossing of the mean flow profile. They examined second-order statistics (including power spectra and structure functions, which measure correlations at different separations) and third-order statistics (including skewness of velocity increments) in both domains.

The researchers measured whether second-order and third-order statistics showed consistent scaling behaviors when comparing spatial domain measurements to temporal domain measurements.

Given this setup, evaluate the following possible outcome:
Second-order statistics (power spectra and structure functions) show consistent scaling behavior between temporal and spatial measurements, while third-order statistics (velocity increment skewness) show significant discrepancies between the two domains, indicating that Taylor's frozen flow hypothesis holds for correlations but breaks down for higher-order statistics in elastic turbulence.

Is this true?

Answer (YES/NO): NO